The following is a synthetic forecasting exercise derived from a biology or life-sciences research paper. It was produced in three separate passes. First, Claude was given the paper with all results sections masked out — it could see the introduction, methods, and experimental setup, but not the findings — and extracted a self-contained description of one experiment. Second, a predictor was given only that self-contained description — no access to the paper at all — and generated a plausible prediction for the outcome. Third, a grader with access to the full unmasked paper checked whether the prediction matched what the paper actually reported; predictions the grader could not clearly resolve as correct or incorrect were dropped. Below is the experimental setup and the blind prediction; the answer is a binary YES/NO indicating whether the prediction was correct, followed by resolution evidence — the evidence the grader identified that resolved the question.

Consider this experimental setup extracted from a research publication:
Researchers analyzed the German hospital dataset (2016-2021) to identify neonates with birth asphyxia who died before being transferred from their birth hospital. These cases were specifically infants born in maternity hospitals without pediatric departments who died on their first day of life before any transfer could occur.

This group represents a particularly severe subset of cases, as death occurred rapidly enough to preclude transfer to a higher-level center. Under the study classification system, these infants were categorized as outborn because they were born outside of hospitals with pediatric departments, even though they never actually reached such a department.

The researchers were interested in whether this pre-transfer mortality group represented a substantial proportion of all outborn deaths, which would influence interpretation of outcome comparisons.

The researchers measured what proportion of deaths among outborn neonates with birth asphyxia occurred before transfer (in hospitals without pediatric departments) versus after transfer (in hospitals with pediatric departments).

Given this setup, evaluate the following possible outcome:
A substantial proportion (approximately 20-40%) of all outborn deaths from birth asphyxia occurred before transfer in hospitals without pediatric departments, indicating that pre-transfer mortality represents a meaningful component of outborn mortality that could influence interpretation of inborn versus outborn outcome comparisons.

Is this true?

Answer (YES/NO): NO